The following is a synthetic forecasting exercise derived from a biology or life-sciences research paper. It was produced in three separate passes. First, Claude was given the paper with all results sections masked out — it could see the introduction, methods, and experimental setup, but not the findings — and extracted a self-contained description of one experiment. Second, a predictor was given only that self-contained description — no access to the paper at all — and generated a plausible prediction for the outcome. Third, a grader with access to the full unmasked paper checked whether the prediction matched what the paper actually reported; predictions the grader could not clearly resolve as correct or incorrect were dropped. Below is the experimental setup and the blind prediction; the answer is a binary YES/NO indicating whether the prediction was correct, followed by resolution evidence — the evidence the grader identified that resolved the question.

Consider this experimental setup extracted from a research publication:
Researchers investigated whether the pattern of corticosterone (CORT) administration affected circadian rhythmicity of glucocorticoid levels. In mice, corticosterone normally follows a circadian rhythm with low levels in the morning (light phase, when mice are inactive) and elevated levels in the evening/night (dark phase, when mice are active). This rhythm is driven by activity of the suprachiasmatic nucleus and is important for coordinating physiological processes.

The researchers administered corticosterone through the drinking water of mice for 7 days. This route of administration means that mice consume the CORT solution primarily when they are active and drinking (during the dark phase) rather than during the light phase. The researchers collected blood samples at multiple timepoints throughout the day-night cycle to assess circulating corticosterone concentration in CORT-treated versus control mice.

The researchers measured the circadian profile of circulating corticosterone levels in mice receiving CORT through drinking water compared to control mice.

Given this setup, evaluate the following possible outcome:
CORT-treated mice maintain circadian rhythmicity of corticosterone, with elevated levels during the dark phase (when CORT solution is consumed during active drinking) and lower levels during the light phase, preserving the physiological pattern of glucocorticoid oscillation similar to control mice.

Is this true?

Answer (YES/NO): YES